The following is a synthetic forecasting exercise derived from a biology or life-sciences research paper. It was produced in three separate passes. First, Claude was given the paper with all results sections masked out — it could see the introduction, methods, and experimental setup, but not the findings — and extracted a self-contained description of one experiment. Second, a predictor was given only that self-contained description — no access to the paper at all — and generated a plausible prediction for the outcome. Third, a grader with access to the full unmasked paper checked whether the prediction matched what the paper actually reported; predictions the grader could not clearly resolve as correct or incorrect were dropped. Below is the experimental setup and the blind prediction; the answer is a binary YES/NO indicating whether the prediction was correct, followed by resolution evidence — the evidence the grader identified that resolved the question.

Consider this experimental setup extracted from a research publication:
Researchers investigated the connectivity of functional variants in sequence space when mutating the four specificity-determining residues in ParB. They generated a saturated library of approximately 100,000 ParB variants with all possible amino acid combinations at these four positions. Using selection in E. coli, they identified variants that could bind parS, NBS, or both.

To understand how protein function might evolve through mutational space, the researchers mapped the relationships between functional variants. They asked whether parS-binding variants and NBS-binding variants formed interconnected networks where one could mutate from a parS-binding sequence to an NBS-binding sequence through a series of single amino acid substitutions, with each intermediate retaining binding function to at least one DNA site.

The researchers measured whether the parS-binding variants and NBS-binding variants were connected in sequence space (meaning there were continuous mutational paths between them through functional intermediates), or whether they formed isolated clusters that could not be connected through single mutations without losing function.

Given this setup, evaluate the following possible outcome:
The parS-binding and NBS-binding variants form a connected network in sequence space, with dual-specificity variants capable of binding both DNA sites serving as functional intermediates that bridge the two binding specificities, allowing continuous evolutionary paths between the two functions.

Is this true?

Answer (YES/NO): NO